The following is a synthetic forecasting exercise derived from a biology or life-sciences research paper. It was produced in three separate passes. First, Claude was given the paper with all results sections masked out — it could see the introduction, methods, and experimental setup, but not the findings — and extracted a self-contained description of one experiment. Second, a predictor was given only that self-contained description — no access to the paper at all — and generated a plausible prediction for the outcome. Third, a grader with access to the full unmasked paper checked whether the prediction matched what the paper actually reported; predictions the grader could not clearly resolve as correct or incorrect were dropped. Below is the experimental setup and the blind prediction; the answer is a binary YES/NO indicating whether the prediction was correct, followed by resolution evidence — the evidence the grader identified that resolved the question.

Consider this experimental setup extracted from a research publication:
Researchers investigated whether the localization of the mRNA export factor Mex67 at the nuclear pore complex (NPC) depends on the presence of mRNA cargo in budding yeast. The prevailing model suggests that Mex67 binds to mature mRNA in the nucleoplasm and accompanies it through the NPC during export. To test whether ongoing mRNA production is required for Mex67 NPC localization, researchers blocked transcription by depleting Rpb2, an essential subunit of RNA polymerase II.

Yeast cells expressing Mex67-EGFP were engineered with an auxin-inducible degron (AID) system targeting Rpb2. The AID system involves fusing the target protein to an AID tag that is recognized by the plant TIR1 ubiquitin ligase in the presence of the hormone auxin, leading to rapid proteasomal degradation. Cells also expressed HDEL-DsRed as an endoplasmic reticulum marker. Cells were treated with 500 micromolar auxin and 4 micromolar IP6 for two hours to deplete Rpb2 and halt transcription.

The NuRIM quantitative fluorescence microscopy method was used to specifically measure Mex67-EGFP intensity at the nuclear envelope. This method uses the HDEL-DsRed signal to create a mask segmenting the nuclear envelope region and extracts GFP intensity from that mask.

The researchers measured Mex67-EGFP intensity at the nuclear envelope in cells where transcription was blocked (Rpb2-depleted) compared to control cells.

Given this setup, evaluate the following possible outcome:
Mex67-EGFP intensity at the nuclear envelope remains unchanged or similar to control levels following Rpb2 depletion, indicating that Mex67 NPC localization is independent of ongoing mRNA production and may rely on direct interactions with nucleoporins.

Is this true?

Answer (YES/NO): YES